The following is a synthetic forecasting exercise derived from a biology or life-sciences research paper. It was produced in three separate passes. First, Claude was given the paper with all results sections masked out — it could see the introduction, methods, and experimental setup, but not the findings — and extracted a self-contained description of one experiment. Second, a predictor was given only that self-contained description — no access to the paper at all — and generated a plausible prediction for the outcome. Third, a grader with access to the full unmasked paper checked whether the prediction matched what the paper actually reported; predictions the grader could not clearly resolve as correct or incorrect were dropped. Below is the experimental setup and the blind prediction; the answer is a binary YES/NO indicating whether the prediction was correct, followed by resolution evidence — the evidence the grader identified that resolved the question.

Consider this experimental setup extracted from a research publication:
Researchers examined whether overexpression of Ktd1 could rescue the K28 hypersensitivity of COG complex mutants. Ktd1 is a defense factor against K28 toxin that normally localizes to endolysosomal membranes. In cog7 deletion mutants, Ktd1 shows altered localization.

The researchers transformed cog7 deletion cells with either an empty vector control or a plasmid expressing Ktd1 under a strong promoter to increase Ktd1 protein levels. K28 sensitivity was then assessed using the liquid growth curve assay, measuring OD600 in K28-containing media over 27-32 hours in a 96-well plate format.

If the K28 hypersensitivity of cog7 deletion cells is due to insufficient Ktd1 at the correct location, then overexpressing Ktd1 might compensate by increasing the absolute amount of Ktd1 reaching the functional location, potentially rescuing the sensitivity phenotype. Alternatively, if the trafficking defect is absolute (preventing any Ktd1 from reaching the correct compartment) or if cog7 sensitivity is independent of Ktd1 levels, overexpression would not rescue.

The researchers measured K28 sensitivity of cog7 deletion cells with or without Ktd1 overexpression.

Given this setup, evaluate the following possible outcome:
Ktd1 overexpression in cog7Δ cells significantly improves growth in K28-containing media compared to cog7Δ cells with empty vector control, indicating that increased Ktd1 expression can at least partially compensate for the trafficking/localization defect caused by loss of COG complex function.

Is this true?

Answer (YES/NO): NO